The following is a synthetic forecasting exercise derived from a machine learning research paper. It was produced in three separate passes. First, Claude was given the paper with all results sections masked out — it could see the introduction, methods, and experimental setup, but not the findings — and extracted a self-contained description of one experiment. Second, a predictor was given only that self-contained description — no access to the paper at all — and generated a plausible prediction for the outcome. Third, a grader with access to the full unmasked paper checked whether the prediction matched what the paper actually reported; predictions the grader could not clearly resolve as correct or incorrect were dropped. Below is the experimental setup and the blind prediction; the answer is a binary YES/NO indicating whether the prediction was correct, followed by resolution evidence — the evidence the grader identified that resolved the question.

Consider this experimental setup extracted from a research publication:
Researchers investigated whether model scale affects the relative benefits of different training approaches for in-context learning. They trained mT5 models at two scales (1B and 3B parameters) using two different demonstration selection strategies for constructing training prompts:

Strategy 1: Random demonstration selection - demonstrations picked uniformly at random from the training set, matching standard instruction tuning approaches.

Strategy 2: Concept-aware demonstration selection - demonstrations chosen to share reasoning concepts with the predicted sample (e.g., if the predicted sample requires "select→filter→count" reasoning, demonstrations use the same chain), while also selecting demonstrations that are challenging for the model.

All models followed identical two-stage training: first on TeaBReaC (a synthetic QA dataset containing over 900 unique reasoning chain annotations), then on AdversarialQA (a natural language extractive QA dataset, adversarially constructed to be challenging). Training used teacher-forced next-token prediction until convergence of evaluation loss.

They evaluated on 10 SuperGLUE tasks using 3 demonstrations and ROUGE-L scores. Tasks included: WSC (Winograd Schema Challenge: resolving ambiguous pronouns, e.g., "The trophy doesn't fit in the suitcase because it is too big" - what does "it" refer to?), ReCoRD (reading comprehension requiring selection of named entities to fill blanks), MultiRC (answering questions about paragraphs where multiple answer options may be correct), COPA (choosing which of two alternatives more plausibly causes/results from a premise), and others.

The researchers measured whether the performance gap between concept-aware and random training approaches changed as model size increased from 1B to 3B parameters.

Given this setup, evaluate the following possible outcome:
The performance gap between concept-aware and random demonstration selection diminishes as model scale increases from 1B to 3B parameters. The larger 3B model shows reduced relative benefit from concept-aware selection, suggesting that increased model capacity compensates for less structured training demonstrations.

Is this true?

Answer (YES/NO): NO